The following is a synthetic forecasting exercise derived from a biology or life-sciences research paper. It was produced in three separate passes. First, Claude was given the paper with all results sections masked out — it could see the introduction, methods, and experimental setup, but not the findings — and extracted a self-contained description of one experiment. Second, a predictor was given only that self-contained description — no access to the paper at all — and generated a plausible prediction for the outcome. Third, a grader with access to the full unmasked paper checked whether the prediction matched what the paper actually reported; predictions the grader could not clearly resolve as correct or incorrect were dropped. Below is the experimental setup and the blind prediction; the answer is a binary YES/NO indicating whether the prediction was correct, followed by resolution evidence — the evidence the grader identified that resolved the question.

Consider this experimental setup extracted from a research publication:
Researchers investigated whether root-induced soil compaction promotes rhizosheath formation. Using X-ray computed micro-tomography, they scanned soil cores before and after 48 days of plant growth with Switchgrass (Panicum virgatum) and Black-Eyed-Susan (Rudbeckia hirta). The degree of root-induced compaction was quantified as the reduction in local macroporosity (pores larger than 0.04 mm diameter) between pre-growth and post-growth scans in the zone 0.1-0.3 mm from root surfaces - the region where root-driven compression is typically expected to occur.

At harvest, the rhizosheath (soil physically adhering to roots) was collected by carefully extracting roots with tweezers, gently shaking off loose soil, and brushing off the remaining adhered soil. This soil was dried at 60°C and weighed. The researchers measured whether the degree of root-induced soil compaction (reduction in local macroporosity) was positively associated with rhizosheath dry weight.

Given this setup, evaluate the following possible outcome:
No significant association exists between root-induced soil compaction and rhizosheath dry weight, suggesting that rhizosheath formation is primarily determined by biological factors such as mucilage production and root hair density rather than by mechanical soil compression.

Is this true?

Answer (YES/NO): NO